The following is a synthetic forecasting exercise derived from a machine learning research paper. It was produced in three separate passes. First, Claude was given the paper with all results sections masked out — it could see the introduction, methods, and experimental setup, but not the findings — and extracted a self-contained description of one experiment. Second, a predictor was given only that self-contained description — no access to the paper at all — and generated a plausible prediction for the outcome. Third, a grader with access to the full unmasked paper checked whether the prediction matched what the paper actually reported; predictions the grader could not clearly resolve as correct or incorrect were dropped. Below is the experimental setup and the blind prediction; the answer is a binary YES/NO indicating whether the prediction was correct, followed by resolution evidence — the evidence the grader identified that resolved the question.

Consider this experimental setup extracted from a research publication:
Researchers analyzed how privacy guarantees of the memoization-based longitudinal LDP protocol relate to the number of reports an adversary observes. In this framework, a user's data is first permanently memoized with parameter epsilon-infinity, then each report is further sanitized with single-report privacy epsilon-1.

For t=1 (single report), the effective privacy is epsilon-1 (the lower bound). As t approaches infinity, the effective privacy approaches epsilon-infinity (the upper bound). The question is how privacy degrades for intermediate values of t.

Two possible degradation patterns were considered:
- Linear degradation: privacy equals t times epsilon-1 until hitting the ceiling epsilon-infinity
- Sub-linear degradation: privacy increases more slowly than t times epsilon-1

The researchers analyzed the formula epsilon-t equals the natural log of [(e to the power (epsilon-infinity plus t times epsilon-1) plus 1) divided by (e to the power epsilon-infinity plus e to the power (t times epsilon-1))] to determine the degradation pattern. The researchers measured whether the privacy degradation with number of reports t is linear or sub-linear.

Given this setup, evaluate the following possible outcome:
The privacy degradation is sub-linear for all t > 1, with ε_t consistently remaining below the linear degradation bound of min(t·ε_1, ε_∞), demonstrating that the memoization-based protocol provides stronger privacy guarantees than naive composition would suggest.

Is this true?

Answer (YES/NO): YES